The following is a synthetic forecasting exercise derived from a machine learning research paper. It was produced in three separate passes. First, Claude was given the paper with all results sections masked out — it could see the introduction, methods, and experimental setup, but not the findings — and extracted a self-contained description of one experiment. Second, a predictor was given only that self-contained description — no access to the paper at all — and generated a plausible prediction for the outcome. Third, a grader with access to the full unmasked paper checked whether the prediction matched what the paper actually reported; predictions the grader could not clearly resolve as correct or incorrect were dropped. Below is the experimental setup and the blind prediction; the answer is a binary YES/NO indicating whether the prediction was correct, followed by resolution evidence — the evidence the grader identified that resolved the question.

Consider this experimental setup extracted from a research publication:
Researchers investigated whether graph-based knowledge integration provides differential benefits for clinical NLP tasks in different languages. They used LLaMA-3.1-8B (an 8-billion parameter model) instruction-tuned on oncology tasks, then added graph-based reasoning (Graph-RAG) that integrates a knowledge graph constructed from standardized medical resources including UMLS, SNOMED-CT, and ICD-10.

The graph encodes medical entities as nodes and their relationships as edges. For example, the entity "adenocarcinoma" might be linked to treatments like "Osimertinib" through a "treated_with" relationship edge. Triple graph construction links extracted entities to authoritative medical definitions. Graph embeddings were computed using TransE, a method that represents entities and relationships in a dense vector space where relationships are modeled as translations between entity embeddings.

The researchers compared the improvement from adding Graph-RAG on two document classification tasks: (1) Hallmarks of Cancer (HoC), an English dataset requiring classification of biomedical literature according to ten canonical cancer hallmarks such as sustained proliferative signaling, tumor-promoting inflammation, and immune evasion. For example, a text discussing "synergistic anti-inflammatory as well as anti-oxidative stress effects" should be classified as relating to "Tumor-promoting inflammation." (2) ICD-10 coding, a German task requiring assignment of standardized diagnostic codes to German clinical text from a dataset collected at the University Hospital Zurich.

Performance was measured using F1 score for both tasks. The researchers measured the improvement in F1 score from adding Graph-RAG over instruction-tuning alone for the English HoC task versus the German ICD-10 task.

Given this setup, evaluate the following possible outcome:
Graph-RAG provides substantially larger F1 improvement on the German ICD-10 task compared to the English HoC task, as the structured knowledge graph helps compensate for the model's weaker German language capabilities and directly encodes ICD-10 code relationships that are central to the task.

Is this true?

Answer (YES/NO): YES